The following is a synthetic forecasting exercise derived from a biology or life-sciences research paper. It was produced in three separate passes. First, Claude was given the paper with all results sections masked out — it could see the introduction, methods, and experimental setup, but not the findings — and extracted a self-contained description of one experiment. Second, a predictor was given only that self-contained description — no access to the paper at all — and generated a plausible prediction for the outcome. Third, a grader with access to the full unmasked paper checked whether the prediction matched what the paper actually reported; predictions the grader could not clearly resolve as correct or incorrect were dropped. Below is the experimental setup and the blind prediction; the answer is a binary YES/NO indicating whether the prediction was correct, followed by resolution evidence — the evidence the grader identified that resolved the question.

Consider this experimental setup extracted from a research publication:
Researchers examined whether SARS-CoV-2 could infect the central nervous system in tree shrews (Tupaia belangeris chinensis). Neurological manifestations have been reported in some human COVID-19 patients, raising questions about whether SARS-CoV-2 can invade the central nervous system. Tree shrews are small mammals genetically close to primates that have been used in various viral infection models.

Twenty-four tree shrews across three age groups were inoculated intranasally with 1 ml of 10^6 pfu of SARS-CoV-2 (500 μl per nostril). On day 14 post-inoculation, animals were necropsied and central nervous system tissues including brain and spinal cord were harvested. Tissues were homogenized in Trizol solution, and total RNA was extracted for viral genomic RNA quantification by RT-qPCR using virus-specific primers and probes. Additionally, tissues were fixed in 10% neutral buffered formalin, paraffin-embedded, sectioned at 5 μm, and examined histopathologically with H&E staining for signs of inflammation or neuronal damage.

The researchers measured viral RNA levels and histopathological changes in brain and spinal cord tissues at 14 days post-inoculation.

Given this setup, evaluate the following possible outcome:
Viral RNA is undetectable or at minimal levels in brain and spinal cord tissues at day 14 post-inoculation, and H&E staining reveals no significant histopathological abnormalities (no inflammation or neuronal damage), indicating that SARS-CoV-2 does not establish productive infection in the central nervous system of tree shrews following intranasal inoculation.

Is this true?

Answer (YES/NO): NO